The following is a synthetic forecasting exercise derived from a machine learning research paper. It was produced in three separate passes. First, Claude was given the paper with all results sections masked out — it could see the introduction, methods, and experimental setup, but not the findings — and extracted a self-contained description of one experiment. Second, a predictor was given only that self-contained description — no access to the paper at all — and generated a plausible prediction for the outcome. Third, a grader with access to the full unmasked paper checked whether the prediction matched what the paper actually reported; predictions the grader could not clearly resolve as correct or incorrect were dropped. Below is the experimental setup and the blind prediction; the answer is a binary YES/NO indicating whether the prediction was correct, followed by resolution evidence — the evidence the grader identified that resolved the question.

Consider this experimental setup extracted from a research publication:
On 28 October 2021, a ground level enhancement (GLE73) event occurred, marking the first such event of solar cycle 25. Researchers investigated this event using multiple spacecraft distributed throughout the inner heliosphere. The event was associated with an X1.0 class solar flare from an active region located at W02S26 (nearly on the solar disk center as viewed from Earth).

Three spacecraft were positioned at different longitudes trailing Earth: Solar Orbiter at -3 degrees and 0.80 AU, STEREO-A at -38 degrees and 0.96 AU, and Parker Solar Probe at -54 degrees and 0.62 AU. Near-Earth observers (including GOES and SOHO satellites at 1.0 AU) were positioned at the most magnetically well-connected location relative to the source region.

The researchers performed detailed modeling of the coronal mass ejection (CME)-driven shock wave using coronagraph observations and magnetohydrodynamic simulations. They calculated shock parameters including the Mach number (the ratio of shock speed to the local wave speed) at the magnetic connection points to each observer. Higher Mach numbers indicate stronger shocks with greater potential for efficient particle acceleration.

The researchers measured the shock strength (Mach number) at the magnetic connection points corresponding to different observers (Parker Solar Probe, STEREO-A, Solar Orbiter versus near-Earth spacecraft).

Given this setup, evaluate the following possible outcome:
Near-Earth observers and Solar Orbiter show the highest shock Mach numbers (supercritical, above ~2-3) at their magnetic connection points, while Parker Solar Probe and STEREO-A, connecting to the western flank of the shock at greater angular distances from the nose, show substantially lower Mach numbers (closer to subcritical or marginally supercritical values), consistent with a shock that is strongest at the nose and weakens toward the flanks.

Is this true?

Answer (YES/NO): NO